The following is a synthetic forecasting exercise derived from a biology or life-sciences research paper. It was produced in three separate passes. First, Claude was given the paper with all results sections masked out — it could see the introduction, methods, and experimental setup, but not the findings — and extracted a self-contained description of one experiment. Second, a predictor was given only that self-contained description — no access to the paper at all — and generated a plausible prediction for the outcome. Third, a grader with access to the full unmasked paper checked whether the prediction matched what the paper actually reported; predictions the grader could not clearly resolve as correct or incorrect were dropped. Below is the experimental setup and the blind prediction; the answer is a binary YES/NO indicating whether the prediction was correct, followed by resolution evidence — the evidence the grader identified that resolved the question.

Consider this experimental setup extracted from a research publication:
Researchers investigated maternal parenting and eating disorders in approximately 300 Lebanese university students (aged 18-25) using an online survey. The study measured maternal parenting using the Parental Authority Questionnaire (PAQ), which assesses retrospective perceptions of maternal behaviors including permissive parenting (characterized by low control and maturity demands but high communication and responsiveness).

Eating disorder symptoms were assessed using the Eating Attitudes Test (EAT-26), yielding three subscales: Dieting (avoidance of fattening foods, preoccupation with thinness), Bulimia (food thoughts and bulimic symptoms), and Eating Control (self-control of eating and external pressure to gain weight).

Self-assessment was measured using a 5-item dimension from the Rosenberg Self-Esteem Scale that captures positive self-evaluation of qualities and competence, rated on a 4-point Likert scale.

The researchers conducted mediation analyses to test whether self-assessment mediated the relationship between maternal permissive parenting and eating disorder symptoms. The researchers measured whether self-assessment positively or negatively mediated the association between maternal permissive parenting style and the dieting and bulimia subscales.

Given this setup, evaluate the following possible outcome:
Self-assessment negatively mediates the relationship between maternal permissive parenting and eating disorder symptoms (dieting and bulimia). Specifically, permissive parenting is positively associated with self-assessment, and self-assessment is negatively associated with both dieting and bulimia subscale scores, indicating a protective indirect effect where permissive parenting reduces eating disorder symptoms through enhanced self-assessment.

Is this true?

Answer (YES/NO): YES